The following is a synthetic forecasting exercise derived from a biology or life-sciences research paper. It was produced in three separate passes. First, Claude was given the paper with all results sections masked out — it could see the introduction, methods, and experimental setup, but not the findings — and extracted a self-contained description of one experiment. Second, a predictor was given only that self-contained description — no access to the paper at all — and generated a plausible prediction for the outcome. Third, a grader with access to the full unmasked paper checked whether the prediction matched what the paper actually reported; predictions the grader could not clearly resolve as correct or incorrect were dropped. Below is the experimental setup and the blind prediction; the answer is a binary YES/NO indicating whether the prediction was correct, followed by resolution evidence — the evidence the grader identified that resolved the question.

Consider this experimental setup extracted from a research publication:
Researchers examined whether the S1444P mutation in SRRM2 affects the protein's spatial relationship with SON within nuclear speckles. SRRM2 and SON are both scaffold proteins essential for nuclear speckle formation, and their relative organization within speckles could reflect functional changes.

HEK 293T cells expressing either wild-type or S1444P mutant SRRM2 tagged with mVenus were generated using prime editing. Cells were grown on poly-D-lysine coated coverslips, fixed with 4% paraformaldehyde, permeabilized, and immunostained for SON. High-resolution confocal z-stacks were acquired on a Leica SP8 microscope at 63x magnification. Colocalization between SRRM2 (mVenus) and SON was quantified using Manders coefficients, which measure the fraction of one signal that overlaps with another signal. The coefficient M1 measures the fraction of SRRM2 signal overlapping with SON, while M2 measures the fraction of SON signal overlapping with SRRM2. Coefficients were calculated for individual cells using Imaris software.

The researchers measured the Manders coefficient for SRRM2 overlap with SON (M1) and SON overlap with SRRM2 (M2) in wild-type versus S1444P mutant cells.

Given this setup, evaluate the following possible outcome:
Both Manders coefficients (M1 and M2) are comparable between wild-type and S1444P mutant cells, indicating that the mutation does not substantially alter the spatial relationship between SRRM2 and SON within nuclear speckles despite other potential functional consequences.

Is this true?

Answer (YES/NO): NO